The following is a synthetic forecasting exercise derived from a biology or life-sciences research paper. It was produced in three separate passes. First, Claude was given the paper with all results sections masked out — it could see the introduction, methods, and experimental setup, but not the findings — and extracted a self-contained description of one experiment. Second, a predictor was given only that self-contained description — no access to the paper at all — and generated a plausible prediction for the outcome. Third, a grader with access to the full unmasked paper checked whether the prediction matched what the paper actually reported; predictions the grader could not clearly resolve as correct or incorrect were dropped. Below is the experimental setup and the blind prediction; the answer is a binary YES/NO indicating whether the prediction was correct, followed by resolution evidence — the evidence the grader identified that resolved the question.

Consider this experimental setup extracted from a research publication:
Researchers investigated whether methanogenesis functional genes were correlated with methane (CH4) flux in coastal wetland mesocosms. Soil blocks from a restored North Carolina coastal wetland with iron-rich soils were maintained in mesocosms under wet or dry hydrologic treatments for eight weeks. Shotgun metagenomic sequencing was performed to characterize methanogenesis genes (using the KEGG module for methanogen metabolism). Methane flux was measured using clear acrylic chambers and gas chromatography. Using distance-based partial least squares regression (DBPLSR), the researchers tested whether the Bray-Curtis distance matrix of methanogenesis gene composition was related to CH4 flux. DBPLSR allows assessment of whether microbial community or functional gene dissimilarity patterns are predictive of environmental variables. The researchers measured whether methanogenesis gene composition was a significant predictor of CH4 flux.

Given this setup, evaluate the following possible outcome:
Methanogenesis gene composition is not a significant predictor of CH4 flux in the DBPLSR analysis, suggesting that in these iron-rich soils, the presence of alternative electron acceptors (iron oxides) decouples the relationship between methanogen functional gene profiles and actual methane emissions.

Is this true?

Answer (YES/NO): NO